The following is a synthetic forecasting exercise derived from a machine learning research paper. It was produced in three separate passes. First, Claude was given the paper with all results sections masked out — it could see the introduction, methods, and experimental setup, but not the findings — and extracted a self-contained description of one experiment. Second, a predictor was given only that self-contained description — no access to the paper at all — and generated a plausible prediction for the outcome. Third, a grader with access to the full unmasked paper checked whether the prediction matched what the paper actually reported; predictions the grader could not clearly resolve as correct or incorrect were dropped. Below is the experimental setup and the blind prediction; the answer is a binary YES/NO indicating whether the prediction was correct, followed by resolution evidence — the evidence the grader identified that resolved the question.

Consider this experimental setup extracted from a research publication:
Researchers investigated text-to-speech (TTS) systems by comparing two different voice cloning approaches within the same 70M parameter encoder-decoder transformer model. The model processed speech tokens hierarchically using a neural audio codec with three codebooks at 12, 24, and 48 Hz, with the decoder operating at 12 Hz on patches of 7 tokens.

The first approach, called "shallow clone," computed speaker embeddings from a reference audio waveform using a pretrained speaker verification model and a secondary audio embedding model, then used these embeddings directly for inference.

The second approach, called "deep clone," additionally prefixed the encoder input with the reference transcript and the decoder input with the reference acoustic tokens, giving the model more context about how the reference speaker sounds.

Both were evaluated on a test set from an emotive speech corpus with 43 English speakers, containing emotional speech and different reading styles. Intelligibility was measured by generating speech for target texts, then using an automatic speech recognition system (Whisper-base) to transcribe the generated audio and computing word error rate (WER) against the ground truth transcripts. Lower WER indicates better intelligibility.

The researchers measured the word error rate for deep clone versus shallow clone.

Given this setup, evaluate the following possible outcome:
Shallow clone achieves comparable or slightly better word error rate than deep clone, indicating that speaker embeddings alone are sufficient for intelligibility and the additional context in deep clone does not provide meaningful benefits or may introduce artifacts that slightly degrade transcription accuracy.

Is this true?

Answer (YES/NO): NO